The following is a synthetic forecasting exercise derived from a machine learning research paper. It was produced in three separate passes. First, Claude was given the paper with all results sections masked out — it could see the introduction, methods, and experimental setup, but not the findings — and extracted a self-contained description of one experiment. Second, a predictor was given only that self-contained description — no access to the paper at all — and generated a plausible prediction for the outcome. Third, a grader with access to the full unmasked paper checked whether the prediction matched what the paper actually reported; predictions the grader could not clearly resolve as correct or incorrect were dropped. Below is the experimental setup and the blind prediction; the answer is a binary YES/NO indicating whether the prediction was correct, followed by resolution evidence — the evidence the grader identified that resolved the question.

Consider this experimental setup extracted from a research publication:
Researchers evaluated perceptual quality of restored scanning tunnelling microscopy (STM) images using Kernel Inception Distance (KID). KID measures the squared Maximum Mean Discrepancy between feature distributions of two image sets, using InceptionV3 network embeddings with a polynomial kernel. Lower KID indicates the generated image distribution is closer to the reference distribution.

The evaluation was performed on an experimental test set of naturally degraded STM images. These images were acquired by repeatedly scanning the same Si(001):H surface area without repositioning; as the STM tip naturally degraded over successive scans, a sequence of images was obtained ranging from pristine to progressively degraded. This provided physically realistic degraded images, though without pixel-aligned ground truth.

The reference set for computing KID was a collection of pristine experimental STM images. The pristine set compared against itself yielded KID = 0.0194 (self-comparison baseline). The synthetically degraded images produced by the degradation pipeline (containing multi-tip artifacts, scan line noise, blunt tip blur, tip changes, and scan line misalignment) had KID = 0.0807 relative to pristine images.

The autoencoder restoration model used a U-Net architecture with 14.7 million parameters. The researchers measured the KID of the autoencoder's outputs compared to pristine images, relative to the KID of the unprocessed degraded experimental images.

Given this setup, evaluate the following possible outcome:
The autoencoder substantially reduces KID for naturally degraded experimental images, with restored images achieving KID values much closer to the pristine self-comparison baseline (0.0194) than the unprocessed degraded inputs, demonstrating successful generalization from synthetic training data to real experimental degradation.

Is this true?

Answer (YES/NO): NO